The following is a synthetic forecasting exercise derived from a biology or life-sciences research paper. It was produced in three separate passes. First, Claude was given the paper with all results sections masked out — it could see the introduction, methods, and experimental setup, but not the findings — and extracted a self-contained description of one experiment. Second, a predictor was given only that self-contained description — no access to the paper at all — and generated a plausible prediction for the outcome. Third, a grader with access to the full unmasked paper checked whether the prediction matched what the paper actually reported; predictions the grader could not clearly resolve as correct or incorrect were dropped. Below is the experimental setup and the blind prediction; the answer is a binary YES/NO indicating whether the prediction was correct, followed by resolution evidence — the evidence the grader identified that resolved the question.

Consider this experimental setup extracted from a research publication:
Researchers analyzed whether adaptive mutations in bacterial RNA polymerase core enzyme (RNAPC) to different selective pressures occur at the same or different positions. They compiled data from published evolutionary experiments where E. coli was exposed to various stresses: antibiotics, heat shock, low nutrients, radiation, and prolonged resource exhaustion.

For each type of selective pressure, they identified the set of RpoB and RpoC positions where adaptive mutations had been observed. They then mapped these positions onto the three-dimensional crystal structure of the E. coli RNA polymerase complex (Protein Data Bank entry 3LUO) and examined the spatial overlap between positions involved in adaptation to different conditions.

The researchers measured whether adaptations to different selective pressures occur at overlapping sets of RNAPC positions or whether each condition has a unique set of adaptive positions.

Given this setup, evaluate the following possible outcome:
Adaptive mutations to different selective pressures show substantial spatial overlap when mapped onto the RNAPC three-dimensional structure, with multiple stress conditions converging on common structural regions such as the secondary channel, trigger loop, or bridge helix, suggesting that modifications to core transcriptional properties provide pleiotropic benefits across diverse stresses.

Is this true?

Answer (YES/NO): NO